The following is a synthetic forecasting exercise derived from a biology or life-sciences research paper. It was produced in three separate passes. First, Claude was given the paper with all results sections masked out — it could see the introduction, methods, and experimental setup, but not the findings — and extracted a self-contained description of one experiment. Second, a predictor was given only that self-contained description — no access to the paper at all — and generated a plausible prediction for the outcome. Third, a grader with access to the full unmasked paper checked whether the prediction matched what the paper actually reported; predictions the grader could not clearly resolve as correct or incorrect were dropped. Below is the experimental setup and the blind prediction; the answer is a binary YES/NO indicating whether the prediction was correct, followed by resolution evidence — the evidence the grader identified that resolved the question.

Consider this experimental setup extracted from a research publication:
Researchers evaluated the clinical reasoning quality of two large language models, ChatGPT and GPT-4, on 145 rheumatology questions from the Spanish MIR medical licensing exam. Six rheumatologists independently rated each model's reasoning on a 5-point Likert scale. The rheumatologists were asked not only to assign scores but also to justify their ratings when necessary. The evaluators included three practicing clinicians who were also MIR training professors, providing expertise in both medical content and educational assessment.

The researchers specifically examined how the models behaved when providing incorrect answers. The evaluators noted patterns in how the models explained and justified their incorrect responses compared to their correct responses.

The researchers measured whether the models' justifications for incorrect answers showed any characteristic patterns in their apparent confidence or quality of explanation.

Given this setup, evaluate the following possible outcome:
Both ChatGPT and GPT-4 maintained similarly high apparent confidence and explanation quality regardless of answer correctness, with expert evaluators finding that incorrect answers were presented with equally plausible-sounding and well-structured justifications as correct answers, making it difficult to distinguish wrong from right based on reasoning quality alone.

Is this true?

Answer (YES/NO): YES